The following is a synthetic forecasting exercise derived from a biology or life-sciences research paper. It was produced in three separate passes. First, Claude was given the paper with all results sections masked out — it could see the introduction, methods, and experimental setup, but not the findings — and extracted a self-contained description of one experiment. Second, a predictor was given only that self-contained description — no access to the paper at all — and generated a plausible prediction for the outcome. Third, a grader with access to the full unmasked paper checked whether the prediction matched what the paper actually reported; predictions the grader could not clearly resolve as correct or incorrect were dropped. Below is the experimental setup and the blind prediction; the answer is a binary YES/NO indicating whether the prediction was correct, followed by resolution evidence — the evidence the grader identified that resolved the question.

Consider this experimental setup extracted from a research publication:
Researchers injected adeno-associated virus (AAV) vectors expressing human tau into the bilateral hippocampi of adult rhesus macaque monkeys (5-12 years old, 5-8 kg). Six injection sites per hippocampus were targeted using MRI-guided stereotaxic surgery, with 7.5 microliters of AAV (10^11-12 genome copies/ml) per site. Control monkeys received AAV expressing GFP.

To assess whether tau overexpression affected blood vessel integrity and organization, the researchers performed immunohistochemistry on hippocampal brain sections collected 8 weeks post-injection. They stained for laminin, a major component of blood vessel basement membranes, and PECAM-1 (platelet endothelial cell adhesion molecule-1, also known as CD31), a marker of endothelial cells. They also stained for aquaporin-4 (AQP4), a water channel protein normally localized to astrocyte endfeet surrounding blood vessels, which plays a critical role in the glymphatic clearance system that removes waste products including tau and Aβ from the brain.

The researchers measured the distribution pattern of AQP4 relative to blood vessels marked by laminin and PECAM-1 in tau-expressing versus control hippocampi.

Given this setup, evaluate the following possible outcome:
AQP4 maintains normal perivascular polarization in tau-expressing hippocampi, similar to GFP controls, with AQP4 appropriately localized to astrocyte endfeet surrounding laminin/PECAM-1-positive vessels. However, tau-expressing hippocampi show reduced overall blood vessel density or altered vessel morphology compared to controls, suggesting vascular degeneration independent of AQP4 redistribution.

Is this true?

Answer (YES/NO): NO